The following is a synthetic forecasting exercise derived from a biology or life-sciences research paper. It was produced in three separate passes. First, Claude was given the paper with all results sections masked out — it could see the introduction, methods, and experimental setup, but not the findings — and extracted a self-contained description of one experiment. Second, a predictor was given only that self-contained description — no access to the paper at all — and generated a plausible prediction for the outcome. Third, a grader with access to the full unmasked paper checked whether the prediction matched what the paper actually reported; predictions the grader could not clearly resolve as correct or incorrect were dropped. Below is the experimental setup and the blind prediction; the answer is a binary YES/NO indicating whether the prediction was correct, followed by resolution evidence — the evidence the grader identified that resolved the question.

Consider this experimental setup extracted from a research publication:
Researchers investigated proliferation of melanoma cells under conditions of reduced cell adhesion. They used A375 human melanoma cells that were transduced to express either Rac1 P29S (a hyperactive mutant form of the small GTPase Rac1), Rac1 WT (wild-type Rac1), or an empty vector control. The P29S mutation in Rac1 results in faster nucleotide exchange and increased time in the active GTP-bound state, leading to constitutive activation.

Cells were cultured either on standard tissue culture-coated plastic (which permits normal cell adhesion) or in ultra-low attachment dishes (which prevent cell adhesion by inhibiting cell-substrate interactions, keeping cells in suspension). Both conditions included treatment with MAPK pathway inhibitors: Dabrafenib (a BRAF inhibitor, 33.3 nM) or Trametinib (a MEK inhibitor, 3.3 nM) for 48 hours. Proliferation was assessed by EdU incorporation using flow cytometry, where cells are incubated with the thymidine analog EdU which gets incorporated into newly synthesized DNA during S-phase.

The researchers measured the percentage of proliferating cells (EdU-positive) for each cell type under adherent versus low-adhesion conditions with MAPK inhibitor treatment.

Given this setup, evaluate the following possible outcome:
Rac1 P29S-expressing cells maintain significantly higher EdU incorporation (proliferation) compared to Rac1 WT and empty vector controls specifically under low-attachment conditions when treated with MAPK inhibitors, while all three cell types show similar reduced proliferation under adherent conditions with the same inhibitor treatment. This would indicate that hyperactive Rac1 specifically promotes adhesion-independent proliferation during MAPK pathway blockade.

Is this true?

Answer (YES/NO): NO